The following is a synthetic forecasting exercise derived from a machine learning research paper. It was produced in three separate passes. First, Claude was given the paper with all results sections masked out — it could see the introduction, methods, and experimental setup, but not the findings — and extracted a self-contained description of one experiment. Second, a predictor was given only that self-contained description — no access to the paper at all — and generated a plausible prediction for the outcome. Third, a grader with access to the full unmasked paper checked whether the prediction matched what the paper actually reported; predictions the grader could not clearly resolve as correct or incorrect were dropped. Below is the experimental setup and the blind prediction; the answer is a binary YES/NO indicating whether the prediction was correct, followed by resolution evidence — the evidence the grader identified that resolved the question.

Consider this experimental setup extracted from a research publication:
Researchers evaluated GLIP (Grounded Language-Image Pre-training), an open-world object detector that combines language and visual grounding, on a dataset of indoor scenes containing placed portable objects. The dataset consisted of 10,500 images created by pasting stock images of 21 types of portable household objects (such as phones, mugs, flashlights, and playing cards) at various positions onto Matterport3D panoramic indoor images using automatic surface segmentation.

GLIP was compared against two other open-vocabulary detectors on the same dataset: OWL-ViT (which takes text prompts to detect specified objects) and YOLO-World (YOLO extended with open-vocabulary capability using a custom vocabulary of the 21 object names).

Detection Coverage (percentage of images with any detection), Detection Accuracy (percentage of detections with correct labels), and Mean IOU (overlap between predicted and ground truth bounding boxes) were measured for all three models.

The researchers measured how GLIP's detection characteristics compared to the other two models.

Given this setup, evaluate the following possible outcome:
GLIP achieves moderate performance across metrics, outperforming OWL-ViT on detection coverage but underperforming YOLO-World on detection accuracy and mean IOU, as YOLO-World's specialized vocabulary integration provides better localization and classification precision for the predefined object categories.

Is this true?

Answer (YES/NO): NO